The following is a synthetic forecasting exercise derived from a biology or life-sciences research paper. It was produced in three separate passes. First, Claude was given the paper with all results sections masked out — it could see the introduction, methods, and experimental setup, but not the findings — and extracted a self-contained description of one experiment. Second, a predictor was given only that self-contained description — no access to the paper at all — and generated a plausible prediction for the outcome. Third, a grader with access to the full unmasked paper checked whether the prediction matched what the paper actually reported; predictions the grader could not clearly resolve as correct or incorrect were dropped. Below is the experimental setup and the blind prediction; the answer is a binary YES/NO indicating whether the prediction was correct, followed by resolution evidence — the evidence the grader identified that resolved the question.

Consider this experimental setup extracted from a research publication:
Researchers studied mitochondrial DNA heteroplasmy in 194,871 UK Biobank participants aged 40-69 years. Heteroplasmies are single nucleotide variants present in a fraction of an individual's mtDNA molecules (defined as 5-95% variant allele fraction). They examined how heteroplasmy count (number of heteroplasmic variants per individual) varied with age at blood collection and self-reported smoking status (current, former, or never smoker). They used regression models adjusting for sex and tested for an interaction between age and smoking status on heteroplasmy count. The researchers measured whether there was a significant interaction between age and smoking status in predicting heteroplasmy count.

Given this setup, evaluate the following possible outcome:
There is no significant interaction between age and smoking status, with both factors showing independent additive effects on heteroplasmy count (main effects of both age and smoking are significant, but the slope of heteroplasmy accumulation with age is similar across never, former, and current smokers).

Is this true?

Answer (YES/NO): NO